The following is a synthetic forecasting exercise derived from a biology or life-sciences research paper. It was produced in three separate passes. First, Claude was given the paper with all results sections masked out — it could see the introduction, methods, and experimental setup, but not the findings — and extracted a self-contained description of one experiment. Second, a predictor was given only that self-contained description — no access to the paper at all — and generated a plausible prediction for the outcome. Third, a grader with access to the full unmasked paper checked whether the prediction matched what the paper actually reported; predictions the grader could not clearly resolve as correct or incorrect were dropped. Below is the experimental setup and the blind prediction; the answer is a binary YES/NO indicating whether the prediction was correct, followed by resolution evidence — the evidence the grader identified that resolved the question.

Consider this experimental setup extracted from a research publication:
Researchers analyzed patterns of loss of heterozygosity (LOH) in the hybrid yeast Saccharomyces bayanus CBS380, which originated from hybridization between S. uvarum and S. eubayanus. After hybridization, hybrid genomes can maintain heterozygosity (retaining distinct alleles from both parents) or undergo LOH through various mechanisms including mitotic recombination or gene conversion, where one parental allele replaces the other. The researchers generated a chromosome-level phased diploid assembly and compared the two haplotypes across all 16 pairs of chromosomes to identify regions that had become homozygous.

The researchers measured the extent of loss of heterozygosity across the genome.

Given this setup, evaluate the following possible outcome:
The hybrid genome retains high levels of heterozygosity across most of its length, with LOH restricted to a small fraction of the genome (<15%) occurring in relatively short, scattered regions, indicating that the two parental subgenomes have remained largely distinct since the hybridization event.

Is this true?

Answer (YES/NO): NO